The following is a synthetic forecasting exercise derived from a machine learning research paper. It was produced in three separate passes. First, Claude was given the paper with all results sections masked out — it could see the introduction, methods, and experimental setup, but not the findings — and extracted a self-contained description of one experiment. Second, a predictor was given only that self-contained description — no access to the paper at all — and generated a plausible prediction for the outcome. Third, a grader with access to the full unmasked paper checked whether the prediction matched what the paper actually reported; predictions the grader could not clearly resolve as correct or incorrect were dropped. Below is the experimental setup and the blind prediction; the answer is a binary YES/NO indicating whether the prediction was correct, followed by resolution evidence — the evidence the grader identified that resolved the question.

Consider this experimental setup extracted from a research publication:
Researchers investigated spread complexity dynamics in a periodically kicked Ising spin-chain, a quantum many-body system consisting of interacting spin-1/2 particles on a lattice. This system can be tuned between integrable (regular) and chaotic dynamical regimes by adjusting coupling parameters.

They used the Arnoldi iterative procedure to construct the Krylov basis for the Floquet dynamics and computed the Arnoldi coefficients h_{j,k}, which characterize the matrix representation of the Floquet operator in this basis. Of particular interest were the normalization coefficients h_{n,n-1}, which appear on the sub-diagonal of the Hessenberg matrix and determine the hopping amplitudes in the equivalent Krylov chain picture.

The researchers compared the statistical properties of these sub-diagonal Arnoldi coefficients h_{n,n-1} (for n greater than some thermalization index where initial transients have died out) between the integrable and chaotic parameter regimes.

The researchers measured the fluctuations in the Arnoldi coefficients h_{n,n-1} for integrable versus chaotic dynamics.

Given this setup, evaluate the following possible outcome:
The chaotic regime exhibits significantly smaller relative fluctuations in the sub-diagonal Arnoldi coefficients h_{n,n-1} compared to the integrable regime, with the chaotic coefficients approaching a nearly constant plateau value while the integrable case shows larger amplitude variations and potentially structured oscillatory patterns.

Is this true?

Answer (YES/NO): YES